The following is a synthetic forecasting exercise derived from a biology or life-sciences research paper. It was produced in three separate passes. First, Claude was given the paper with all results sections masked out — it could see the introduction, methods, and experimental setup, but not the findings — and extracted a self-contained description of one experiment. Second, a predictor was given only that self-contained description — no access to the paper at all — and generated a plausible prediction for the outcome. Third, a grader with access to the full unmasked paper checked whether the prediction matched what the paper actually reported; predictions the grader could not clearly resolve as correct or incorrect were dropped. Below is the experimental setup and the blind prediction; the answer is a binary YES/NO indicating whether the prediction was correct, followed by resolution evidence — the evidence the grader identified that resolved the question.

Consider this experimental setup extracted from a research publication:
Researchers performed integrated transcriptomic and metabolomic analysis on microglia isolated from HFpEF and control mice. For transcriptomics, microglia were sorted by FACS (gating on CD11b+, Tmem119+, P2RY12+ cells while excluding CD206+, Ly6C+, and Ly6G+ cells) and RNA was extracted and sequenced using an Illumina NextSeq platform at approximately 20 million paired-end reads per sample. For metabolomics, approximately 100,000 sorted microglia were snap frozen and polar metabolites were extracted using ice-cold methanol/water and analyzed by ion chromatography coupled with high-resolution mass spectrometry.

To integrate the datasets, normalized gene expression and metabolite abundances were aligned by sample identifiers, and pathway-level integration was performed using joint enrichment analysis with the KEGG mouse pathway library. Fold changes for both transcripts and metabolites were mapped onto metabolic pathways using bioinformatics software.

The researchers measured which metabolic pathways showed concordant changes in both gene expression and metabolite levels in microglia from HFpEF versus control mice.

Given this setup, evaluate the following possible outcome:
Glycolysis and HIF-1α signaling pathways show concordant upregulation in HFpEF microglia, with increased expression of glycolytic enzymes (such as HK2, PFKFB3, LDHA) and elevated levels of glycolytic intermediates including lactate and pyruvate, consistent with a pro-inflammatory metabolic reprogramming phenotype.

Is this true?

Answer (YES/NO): YES